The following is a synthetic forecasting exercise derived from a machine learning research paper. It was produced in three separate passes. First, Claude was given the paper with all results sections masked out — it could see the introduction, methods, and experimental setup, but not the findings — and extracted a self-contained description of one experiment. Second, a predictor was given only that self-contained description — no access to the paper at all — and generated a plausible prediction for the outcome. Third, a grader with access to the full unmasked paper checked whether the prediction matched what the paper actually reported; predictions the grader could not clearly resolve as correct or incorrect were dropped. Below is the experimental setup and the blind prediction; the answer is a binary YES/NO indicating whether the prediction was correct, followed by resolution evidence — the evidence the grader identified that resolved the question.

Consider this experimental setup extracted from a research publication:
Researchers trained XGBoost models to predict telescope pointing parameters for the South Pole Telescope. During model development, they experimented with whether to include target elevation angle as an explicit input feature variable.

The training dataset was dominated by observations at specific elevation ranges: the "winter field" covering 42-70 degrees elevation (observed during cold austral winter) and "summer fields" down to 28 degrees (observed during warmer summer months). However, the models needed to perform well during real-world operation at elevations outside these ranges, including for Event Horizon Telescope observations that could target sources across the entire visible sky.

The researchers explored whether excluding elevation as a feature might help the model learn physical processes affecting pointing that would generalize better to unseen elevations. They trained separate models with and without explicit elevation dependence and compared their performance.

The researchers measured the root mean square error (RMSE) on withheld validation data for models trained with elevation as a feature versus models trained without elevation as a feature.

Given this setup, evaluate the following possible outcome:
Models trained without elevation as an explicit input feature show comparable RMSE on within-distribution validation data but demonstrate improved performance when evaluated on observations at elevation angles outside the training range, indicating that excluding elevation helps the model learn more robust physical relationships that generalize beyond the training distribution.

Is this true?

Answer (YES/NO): NO